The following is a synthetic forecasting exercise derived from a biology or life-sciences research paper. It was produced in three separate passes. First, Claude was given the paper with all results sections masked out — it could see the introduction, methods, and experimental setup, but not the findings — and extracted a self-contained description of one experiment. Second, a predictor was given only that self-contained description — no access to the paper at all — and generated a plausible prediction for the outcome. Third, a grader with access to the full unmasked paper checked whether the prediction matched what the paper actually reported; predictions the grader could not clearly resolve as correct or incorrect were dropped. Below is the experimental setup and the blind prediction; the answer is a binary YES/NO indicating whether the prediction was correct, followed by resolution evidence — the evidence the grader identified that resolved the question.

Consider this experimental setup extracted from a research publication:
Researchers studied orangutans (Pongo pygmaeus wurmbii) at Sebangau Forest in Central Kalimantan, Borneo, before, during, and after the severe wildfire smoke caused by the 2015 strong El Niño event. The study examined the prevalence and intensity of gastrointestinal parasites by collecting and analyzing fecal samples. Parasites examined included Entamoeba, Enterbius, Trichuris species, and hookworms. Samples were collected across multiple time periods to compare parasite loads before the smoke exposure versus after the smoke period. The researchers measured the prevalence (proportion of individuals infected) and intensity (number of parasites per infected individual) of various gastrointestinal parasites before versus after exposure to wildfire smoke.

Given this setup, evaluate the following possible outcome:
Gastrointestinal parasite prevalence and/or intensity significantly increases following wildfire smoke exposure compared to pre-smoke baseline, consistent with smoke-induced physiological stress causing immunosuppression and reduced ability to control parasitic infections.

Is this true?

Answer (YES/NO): YES